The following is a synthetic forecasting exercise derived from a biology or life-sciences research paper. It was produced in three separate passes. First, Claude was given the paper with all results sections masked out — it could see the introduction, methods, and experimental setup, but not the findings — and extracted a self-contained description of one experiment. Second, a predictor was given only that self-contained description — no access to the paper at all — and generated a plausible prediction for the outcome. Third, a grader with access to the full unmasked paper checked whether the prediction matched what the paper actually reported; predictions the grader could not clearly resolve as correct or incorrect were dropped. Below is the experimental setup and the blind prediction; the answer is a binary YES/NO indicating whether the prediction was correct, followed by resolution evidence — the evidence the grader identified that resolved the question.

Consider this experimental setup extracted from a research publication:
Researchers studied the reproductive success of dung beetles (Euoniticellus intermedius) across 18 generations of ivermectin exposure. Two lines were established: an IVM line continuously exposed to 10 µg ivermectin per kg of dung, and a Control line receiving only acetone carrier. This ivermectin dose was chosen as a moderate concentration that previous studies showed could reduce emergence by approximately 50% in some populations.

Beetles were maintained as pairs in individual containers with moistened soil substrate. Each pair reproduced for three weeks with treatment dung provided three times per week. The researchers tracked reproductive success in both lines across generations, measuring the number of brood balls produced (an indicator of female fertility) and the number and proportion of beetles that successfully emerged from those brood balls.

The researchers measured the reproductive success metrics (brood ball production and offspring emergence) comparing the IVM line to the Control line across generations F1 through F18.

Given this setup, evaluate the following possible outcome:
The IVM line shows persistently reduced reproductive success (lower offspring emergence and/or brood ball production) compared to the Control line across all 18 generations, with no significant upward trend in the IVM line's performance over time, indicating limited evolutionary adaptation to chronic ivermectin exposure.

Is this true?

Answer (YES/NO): YES